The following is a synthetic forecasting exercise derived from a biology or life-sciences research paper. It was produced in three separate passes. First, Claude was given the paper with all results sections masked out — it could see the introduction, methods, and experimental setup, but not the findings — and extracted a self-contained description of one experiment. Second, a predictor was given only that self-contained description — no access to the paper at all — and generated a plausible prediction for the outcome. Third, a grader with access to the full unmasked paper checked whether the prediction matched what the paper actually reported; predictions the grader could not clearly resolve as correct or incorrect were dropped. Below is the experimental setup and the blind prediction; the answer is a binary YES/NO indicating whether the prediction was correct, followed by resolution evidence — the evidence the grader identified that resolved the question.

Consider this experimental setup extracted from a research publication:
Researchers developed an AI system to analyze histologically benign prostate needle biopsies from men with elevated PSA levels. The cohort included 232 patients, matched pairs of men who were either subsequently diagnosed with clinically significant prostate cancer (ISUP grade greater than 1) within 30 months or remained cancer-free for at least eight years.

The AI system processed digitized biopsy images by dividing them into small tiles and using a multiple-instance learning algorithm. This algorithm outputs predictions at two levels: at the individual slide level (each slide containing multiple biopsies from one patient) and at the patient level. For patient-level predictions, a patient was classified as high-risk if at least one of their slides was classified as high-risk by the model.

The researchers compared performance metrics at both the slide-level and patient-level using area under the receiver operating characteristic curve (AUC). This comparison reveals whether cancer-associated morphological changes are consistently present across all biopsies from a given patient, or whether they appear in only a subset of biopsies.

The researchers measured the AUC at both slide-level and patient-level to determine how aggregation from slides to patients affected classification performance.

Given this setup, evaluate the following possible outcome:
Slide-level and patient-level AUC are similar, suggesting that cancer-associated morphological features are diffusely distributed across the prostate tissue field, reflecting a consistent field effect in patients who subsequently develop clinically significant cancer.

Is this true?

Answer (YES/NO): YES